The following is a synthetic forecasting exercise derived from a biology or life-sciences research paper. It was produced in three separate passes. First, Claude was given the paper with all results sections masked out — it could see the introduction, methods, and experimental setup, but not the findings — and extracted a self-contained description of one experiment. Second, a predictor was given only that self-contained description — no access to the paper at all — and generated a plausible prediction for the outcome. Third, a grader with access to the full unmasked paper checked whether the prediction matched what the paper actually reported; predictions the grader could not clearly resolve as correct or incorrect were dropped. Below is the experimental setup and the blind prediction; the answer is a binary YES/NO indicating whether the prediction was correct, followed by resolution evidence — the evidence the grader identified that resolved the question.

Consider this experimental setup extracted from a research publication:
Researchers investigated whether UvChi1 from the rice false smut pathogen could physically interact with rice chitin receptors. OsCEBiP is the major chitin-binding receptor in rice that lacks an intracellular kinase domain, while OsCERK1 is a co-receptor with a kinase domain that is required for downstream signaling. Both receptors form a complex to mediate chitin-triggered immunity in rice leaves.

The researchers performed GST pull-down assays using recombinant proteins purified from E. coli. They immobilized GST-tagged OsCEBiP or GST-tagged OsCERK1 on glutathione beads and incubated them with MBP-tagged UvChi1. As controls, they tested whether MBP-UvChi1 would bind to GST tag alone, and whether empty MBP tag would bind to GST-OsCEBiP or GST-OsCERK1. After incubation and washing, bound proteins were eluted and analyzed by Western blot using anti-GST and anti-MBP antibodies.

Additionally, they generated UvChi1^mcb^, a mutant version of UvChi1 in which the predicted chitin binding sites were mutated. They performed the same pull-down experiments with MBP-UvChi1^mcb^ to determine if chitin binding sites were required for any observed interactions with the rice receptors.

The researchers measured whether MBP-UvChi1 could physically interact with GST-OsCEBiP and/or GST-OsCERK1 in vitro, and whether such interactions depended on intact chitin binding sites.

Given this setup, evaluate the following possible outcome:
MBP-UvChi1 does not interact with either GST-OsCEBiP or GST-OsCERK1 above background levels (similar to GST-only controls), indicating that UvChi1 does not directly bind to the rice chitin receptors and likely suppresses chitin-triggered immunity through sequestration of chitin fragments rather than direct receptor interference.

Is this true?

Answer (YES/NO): NO